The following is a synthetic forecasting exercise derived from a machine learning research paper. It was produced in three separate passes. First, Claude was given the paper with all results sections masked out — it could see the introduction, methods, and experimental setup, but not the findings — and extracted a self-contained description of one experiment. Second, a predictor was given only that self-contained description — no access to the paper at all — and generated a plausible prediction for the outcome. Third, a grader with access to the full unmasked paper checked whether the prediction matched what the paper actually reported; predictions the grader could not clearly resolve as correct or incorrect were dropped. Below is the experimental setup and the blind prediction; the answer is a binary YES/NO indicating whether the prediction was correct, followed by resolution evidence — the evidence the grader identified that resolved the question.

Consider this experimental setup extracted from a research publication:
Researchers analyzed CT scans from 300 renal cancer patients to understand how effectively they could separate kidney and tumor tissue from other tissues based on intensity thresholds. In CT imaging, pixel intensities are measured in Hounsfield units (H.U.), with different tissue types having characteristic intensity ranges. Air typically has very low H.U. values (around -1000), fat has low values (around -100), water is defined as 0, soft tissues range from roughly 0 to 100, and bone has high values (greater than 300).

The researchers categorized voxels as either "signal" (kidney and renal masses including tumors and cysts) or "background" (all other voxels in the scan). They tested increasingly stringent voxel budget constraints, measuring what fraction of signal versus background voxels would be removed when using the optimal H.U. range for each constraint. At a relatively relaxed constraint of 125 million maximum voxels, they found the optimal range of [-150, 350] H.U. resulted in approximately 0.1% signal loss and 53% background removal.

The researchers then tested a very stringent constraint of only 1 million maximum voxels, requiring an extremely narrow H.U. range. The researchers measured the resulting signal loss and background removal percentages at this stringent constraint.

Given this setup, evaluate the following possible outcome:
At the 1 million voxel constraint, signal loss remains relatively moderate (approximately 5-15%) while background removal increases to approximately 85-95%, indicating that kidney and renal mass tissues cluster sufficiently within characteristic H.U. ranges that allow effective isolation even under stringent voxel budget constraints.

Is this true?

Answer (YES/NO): NO